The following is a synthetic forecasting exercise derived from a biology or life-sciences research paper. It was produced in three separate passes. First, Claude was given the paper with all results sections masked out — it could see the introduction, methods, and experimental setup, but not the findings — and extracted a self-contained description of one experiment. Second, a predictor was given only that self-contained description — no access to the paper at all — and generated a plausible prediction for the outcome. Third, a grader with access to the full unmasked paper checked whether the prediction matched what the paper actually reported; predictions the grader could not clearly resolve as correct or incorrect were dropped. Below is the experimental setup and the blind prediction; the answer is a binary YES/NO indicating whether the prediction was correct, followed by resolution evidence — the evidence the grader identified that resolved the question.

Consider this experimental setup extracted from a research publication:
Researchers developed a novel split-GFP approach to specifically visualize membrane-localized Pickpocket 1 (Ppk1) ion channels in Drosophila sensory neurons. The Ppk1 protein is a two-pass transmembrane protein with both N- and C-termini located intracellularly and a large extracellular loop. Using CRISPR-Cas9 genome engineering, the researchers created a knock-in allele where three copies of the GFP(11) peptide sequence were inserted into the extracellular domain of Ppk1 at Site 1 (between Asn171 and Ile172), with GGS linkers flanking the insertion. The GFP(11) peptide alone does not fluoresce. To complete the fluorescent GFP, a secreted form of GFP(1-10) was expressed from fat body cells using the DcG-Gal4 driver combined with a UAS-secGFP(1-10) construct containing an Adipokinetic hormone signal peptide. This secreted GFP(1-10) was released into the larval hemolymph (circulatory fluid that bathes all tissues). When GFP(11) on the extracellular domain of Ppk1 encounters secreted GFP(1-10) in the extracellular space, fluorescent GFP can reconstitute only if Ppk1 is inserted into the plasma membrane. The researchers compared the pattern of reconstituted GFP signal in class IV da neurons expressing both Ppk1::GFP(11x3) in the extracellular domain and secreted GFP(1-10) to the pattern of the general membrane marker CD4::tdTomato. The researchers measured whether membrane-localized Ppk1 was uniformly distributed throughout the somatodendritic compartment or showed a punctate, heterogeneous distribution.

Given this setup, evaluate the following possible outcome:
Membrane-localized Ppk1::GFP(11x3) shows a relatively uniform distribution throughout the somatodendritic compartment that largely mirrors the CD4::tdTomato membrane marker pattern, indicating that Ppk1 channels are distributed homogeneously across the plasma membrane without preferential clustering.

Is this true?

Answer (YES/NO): YES